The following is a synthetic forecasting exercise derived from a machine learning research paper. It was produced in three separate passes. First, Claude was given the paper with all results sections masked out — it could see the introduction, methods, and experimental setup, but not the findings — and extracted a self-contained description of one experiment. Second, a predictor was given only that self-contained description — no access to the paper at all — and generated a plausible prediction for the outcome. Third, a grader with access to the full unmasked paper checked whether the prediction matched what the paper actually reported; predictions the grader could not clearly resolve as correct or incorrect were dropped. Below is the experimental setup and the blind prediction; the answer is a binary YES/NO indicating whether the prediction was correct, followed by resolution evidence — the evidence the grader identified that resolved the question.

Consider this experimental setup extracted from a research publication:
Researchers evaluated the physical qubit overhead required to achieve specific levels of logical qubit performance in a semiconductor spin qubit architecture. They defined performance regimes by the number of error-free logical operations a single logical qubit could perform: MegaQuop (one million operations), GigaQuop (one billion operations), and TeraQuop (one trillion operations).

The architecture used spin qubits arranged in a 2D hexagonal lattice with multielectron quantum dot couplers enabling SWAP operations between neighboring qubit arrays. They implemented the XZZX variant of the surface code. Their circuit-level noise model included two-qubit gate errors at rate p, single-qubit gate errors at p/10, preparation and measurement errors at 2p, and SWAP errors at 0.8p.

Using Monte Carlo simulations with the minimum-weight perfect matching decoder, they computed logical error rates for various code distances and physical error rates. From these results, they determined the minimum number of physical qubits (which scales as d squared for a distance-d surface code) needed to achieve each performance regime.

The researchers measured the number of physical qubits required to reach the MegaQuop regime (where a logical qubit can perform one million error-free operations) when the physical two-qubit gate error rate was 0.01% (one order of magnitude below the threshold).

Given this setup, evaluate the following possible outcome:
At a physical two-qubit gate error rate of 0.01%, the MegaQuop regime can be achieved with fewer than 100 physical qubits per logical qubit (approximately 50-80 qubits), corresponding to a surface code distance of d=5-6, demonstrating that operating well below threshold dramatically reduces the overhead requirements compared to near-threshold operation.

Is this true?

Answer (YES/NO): NO